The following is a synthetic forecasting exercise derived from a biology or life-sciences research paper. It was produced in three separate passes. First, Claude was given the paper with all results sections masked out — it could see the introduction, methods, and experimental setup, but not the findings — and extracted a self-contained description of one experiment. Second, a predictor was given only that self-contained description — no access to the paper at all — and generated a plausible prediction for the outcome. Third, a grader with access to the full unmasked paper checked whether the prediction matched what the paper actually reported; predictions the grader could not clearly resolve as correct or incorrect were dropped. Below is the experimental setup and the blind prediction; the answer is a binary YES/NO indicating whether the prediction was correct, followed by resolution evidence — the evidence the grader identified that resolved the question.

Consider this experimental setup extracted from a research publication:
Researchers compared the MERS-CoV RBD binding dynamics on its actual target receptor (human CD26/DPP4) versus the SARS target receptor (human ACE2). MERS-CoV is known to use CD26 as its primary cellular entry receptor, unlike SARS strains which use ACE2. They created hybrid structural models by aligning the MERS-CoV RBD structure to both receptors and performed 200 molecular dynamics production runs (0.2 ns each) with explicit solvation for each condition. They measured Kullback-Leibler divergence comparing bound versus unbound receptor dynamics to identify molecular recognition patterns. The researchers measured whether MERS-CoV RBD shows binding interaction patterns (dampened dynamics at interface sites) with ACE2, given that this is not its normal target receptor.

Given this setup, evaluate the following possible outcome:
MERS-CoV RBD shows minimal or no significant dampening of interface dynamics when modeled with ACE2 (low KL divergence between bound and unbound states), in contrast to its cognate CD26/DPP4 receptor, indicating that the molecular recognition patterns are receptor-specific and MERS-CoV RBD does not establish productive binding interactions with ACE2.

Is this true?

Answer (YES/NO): NO